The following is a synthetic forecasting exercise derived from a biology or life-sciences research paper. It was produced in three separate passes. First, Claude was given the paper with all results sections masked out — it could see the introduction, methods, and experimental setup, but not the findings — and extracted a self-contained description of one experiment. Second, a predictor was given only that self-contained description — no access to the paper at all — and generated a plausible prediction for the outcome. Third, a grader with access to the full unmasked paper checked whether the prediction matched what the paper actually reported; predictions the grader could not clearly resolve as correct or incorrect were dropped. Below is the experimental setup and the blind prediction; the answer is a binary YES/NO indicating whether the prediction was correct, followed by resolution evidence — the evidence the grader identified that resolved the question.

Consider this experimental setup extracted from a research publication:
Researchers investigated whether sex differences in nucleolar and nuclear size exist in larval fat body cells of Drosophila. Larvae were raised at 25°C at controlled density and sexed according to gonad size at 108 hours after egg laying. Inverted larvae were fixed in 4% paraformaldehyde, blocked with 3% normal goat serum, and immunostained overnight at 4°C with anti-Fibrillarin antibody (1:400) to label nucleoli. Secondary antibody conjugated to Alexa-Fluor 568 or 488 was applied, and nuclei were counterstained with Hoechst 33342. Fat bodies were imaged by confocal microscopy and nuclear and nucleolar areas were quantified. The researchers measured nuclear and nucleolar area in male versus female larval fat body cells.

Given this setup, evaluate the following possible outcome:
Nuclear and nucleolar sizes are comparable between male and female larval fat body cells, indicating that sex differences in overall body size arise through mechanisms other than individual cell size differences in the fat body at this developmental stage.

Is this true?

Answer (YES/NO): NO